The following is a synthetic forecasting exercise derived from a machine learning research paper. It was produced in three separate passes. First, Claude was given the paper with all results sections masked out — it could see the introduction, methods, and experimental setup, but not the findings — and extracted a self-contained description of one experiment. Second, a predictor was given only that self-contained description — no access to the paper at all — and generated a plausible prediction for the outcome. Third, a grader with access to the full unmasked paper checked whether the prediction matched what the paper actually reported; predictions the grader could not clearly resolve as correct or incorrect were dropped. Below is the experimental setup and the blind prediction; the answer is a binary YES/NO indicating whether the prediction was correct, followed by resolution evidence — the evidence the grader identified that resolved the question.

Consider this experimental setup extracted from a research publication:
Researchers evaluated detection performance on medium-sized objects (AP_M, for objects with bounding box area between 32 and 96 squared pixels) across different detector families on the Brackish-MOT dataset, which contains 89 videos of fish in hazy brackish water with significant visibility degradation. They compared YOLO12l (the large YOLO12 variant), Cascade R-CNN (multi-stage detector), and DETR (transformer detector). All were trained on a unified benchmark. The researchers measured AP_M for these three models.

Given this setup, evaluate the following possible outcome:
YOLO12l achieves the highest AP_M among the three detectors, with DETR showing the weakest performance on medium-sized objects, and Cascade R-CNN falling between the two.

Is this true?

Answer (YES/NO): YES